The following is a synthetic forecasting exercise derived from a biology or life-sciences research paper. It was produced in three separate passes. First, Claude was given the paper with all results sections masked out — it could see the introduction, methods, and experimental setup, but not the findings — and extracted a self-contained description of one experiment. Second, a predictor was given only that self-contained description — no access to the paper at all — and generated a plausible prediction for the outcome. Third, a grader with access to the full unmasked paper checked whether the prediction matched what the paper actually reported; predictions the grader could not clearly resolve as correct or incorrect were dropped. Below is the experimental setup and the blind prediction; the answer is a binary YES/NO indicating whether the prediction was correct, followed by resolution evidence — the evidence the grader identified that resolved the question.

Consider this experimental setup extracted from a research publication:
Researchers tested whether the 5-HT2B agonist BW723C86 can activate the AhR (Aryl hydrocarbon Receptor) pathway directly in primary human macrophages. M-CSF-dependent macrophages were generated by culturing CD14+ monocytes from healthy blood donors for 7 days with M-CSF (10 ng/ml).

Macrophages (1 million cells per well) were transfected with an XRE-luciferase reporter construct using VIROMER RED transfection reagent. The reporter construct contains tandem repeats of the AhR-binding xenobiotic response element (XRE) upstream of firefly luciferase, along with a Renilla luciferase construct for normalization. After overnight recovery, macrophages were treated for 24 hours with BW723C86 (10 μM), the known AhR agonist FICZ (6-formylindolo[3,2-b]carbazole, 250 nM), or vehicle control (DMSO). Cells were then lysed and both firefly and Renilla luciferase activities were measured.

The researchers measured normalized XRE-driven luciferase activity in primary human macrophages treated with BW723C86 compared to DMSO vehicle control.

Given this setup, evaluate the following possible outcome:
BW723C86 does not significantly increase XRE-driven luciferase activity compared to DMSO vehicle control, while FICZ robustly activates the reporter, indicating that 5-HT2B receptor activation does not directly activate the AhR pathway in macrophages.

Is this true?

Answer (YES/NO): NO